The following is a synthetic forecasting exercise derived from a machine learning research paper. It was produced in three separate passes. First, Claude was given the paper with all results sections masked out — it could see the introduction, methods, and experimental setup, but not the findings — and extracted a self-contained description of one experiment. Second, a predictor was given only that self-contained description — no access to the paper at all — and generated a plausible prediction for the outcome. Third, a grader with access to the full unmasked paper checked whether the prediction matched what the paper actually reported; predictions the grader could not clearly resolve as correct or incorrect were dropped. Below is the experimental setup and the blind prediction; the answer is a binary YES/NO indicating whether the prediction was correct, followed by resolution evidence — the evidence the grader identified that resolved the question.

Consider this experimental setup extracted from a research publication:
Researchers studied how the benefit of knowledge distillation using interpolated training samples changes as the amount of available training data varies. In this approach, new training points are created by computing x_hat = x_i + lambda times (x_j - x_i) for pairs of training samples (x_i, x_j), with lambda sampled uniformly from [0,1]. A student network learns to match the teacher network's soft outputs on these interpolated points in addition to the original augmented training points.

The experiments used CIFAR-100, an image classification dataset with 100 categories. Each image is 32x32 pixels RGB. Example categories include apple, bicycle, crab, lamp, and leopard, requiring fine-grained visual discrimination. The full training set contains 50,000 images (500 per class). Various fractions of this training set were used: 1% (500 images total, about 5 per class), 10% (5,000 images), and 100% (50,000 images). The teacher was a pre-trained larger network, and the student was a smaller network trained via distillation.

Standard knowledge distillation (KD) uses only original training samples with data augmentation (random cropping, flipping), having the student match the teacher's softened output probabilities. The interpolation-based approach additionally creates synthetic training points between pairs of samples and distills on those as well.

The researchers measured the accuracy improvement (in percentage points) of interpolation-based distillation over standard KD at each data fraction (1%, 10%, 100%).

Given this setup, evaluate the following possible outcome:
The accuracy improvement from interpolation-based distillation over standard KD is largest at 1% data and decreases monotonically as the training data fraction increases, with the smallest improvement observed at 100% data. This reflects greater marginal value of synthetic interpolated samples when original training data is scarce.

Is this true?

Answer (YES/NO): YES